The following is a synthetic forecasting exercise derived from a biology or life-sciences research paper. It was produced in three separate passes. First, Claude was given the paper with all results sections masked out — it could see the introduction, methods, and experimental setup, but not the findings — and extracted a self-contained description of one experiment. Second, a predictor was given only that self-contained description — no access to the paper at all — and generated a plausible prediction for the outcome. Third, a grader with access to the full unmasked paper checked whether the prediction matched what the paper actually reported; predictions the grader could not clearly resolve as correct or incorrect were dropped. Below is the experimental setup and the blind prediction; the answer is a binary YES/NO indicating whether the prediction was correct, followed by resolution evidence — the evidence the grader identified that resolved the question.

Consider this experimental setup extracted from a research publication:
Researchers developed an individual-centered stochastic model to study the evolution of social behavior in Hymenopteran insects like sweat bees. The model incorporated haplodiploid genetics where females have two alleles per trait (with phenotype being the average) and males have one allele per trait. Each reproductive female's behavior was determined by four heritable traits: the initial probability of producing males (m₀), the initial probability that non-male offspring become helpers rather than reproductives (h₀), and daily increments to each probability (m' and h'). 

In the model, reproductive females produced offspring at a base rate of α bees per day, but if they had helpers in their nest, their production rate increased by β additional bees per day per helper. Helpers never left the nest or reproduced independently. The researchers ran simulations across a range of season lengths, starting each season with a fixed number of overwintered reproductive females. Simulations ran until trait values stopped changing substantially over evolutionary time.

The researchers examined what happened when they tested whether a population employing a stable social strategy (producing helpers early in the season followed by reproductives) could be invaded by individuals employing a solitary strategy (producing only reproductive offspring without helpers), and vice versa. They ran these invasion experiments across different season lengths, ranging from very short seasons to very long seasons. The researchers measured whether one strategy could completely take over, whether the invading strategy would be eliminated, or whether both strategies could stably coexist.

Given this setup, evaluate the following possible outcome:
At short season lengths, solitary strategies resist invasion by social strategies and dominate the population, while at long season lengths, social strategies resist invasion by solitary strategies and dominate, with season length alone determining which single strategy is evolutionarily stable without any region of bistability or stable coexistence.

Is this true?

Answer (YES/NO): NO